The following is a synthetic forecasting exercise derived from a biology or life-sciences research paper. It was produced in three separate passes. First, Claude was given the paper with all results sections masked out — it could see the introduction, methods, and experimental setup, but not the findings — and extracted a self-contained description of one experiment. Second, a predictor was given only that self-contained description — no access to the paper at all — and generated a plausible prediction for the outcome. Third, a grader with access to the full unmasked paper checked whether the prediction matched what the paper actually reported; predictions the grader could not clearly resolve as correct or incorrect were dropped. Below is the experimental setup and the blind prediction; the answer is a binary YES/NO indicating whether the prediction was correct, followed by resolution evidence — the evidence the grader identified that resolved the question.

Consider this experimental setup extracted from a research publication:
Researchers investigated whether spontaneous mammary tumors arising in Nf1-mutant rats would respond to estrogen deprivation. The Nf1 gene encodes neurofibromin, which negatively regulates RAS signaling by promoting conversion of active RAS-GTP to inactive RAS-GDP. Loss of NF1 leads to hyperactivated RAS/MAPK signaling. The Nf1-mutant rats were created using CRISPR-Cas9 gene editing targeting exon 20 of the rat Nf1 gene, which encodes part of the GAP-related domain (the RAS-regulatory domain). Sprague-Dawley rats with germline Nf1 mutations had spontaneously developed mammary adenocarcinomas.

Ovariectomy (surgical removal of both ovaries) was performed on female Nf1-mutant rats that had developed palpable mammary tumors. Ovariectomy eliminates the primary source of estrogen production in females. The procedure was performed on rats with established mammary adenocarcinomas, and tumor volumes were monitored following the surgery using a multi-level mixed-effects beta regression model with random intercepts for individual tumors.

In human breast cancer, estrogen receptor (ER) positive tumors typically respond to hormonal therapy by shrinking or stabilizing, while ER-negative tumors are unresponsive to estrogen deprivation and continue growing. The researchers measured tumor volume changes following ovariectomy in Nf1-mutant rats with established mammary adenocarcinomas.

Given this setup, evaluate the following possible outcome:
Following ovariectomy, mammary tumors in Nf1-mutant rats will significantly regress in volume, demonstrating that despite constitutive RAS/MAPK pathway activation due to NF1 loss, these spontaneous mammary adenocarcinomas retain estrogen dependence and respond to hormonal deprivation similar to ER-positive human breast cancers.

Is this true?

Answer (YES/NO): YES